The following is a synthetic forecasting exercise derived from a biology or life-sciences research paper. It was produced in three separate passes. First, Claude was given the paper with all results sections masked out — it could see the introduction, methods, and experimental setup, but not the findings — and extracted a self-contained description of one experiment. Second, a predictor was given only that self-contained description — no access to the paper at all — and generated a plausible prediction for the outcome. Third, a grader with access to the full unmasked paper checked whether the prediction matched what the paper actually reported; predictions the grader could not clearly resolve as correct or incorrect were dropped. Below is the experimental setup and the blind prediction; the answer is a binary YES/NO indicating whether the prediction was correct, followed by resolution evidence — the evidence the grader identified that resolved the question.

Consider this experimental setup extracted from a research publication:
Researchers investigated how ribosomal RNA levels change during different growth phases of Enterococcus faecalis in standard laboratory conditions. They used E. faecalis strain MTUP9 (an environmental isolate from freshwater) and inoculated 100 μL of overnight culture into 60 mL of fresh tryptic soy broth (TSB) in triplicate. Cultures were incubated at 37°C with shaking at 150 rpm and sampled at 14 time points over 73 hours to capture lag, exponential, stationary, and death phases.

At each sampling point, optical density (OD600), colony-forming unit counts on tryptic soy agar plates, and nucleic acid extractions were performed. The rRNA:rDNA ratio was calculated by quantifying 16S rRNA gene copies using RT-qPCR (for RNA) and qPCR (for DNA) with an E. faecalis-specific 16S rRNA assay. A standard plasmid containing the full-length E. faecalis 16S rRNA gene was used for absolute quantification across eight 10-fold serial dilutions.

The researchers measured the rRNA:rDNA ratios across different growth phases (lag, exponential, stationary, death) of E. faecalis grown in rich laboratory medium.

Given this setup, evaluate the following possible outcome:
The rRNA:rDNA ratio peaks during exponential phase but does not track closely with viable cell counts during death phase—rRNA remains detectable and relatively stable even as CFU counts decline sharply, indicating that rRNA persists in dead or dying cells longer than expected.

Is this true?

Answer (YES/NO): NO